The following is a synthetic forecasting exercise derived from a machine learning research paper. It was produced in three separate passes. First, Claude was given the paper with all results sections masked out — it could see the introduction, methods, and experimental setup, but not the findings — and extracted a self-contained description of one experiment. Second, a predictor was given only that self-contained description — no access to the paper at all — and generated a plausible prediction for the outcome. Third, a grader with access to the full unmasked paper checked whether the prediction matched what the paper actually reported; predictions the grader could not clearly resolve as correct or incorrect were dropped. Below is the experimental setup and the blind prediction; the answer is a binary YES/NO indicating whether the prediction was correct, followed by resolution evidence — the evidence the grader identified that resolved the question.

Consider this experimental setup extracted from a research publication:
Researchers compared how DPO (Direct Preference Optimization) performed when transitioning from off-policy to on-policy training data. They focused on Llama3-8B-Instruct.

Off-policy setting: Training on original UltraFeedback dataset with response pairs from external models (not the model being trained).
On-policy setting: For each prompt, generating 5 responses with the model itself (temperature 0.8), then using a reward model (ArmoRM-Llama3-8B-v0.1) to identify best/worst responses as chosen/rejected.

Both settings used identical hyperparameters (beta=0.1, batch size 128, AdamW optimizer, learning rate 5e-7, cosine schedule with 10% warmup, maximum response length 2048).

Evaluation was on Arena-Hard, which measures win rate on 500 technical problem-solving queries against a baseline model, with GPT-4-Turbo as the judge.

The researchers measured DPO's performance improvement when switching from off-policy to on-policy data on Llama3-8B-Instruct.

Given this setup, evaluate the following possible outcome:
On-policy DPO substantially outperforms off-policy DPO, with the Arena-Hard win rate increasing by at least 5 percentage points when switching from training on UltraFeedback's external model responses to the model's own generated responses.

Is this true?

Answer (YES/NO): YES